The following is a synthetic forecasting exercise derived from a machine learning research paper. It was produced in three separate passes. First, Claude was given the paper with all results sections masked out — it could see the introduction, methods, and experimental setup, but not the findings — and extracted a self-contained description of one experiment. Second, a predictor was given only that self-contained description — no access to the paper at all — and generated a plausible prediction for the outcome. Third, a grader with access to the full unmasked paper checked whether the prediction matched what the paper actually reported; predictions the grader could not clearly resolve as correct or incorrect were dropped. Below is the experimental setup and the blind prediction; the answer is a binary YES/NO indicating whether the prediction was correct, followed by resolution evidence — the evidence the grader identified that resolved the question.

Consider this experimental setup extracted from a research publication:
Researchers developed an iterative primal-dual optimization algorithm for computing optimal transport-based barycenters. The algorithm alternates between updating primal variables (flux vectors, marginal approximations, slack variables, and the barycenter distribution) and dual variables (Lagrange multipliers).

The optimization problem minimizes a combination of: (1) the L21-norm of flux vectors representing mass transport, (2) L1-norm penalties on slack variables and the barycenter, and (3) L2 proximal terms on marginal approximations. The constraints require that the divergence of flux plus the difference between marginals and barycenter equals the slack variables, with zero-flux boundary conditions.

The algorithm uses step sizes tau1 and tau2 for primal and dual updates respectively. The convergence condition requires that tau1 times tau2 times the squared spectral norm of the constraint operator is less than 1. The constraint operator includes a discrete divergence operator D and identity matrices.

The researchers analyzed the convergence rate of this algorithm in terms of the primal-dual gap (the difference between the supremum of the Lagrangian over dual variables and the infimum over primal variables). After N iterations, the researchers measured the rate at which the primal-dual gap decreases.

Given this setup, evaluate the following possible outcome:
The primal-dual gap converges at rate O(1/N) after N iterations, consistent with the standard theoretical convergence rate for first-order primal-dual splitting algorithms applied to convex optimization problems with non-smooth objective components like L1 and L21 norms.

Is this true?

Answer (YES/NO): YES